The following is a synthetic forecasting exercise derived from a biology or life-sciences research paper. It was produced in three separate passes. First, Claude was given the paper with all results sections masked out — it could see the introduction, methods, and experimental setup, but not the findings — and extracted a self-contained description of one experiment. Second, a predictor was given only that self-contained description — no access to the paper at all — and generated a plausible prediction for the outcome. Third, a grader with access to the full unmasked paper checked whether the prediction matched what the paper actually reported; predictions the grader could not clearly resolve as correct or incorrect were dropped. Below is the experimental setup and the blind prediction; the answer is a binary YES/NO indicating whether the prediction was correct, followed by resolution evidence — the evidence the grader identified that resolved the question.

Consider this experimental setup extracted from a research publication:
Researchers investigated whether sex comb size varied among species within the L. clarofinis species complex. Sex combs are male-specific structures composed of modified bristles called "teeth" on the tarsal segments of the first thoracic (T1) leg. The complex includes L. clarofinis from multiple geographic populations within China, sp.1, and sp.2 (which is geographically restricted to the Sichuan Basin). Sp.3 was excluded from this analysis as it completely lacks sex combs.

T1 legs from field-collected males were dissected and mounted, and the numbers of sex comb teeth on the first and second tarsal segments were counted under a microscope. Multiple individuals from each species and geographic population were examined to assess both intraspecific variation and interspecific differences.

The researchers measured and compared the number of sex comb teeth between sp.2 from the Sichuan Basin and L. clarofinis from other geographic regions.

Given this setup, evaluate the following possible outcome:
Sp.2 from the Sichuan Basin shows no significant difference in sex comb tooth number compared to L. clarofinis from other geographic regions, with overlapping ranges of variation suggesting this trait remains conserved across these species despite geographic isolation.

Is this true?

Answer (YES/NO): NO